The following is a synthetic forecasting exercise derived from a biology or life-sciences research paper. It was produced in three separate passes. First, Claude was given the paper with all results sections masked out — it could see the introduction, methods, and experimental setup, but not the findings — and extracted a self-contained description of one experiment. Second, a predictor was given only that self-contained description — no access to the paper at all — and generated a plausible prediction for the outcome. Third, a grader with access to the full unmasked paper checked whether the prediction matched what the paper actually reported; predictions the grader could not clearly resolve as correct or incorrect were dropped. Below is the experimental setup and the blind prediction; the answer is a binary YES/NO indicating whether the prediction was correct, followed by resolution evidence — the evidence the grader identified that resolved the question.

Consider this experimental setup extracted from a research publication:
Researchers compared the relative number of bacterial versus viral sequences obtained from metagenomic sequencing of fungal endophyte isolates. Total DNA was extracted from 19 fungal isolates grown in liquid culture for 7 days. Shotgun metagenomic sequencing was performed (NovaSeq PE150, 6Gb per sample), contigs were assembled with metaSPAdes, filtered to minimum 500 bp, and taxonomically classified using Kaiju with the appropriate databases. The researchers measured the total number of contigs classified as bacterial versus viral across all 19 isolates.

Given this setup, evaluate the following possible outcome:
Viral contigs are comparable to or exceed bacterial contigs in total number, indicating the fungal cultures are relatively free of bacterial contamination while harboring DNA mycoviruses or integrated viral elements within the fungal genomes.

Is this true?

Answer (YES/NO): NO